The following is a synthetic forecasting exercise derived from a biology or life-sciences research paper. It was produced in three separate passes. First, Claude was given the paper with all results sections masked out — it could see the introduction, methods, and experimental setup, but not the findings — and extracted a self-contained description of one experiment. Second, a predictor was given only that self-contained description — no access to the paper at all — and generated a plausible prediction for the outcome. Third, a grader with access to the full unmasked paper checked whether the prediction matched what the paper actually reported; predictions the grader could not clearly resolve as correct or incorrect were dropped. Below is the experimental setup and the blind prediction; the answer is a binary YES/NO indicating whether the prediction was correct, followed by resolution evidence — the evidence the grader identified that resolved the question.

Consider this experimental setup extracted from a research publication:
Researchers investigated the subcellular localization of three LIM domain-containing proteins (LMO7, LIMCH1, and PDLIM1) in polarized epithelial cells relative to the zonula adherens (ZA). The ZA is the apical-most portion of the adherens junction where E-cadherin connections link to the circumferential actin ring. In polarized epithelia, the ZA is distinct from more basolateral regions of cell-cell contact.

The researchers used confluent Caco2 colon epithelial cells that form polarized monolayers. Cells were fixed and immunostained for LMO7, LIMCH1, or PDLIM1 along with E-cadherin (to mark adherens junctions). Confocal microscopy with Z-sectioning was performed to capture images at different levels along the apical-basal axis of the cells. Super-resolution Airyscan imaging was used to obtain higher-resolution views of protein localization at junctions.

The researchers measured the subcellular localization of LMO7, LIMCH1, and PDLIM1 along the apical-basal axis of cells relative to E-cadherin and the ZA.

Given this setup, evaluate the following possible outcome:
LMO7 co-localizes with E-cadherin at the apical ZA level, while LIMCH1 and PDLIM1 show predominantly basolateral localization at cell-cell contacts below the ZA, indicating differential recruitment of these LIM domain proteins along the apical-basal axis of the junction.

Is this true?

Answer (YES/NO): NO